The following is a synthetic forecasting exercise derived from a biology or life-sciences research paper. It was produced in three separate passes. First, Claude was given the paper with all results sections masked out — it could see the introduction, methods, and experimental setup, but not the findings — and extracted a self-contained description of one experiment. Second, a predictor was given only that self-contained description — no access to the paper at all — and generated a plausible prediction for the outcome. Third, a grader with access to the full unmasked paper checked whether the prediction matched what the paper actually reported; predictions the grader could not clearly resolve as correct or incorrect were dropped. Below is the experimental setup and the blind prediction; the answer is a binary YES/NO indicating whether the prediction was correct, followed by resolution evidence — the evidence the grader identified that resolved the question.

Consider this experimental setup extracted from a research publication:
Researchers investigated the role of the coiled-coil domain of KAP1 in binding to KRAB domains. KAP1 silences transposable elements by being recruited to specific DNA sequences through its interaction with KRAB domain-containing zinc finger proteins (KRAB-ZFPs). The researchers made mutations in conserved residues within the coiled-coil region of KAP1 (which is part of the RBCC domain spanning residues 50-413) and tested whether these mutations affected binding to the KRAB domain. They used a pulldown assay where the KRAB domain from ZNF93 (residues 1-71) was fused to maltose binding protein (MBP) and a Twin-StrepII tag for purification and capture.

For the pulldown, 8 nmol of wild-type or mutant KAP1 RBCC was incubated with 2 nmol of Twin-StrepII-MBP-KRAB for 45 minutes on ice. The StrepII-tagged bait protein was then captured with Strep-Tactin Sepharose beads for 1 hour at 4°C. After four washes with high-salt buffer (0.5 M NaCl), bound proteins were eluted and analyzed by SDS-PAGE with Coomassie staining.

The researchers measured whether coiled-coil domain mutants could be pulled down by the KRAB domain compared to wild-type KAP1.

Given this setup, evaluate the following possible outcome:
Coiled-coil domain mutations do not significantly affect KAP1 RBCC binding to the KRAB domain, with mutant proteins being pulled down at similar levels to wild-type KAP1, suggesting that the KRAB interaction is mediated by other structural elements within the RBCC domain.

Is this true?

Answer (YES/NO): NO